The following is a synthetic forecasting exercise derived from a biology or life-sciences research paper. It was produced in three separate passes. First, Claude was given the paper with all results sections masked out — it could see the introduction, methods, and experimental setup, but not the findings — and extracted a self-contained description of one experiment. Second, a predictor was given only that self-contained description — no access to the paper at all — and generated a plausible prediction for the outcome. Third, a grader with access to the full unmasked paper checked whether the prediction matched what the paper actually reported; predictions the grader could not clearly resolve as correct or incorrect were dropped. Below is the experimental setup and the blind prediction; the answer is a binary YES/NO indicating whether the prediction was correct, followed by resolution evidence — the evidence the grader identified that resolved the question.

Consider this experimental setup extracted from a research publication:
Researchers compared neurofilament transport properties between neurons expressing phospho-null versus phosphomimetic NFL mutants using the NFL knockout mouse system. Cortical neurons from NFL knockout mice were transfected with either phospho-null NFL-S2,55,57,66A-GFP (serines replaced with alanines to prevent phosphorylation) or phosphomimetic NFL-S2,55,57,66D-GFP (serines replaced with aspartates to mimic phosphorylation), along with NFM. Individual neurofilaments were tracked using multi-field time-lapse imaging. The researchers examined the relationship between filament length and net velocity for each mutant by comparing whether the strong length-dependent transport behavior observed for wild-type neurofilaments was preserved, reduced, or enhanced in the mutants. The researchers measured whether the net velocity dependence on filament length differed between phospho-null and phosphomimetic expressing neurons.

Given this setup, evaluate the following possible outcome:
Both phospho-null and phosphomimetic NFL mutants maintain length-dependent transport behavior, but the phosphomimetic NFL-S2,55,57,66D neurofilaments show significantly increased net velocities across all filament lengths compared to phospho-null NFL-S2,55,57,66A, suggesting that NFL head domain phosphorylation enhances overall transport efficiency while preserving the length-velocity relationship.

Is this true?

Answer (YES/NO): NO